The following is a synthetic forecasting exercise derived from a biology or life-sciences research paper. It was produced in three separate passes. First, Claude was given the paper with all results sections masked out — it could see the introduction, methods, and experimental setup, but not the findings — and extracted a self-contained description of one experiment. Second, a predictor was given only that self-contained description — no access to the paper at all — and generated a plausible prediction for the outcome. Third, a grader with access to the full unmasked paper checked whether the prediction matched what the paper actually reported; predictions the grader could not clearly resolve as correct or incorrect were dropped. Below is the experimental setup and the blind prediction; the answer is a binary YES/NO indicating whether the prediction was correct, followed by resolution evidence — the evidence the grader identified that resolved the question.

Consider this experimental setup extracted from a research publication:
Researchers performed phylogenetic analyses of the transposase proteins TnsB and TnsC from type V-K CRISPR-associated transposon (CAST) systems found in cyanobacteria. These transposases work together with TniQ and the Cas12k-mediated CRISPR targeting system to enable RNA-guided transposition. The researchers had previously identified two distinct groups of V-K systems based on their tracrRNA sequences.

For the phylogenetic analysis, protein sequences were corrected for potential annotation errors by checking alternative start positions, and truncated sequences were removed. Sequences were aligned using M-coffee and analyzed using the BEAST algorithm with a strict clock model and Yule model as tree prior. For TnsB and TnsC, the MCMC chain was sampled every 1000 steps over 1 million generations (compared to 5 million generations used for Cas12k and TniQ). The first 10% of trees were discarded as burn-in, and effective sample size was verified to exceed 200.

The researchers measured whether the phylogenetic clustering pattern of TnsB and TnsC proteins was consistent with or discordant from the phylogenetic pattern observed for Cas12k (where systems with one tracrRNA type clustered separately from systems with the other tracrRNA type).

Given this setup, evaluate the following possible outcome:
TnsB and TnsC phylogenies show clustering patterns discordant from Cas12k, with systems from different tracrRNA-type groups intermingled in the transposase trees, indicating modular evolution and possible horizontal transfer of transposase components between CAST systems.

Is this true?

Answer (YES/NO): NO